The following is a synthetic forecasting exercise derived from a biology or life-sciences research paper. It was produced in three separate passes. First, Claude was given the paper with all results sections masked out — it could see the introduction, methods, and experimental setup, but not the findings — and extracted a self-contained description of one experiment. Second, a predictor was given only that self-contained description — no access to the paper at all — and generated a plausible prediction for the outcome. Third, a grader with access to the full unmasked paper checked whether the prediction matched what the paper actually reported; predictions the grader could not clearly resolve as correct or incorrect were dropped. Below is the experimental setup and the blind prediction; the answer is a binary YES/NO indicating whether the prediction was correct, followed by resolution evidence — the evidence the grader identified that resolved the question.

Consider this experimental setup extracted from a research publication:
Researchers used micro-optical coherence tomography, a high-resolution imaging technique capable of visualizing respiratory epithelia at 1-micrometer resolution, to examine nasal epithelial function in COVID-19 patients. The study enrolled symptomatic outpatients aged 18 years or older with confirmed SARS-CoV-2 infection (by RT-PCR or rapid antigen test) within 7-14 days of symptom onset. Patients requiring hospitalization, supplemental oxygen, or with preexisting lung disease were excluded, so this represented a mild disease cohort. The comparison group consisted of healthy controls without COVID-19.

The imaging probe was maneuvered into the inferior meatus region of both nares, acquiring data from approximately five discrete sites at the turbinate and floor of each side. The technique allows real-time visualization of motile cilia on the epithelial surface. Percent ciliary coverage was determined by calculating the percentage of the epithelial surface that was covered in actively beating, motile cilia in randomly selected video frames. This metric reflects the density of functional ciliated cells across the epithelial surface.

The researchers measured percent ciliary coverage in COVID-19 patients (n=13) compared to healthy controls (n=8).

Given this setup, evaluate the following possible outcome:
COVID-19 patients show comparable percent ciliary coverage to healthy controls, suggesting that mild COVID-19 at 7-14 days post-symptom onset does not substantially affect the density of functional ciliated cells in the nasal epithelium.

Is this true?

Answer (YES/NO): NO